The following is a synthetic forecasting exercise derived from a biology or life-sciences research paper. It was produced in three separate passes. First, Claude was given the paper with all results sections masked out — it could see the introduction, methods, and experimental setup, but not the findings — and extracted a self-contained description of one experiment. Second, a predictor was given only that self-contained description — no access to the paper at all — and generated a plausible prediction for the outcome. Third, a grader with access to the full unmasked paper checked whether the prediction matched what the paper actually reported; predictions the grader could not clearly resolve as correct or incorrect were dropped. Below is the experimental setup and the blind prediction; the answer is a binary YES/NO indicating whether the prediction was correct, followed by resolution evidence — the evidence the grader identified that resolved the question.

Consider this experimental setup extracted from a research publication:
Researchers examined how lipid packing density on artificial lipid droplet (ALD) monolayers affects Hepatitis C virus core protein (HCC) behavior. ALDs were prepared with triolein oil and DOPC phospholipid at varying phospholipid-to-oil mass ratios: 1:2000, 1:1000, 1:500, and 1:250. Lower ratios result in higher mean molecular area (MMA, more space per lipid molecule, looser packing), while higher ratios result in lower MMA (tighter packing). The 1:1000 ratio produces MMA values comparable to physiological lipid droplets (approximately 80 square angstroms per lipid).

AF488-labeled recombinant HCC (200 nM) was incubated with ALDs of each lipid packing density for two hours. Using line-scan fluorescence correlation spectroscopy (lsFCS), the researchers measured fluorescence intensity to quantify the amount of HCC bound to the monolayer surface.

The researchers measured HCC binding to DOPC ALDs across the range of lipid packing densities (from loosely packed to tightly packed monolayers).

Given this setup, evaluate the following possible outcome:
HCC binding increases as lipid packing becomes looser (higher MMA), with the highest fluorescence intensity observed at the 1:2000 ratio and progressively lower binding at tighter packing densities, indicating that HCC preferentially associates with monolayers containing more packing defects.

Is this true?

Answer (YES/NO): YES